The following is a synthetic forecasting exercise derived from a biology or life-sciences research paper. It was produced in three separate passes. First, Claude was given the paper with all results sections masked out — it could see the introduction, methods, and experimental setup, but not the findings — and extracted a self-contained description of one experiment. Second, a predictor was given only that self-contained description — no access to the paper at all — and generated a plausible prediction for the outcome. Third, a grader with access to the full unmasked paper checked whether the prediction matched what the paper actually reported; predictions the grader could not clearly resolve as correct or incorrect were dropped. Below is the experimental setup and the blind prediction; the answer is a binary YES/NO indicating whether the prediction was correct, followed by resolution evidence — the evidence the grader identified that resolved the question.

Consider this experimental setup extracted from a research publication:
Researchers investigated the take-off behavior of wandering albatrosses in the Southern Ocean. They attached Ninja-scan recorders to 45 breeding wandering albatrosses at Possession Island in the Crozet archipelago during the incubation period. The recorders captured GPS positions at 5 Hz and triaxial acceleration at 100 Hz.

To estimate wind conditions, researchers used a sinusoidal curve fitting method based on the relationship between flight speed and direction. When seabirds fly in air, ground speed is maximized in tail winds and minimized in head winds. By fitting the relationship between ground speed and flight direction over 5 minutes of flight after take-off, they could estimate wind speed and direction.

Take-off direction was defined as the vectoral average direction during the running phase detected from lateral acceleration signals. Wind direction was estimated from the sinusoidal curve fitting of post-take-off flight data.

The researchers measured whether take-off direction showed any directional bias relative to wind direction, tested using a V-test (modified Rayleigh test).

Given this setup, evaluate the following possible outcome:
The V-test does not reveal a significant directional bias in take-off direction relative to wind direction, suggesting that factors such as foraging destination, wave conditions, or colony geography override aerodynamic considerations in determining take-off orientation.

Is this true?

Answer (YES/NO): NO